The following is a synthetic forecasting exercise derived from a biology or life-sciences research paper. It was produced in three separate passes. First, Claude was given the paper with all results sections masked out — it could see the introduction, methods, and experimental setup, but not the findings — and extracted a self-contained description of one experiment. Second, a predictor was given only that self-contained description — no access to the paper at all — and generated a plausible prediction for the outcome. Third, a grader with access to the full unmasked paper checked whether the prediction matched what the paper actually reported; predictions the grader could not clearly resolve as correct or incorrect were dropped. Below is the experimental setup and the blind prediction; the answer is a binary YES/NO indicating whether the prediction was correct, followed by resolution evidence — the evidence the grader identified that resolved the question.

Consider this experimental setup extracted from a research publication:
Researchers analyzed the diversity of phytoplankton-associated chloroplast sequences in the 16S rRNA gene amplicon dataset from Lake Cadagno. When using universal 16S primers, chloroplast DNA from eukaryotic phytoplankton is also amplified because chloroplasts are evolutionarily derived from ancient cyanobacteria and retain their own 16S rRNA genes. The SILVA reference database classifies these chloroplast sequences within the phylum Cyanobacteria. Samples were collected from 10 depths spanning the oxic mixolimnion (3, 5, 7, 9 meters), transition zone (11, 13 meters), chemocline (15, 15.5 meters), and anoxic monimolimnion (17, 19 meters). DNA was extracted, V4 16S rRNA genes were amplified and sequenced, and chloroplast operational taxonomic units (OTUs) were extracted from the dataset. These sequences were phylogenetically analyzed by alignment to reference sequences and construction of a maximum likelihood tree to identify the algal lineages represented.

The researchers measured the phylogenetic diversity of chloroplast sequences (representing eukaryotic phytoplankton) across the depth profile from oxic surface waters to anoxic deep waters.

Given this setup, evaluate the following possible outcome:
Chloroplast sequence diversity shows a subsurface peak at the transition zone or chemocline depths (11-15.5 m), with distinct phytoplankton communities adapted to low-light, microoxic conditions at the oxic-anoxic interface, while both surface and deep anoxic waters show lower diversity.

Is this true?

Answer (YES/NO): YES